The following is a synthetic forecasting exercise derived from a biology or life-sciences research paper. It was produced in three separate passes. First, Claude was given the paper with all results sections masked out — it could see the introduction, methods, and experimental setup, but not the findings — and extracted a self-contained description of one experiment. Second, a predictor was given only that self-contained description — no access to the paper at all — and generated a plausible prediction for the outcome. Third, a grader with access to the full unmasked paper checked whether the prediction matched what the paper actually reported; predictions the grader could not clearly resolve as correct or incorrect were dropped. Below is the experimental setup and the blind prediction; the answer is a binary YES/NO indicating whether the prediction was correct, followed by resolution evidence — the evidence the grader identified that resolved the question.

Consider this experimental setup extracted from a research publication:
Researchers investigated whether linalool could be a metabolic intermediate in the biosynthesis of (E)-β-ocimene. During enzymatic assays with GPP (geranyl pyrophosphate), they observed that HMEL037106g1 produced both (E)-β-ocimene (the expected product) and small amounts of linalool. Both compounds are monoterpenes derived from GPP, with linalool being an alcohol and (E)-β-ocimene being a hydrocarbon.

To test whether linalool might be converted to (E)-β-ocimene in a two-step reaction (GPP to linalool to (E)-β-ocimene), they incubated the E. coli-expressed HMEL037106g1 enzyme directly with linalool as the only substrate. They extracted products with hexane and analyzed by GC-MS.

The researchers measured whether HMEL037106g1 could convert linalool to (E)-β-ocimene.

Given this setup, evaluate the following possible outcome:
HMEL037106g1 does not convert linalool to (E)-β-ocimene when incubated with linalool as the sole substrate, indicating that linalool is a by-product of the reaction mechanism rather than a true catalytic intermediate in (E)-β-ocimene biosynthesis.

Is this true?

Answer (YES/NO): YES